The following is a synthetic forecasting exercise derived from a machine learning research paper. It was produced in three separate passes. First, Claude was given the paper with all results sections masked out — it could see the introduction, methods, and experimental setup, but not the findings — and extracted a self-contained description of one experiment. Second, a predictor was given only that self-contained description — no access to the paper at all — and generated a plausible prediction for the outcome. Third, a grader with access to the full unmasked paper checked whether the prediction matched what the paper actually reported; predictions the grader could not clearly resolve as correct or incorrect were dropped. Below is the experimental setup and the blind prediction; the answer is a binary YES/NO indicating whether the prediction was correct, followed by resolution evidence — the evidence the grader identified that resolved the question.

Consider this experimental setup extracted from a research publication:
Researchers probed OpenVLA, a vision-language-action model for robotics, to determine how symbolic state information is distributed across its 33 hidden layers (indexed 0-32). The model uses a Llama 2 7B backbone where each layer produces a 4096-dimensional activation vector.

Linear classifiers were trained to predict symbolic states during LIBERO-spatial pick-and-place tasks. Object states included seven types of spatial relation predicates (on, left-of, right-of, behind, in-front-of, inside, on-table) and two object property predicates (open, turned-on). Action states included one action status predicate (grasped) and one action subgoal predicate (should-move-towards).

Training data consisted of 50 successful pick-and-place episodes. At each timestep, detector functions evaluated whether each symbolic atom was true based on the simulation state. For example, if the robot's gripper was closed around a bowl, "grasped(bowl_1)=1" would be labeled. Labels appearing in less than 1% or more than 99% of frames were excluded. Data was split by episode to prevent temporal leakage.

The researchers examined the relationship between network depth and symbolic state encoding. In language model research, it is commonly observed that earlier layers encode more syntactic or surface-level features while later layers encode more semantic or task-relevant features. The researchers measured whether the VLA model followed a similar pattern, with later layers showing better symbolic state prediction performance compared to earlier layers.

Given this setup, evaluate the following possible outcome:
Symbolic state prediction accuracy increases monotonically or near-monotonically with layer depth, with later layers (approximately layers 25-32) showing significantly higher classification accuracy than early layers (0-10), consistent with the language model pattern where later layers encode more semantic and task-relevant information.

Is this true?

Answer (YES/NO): NO